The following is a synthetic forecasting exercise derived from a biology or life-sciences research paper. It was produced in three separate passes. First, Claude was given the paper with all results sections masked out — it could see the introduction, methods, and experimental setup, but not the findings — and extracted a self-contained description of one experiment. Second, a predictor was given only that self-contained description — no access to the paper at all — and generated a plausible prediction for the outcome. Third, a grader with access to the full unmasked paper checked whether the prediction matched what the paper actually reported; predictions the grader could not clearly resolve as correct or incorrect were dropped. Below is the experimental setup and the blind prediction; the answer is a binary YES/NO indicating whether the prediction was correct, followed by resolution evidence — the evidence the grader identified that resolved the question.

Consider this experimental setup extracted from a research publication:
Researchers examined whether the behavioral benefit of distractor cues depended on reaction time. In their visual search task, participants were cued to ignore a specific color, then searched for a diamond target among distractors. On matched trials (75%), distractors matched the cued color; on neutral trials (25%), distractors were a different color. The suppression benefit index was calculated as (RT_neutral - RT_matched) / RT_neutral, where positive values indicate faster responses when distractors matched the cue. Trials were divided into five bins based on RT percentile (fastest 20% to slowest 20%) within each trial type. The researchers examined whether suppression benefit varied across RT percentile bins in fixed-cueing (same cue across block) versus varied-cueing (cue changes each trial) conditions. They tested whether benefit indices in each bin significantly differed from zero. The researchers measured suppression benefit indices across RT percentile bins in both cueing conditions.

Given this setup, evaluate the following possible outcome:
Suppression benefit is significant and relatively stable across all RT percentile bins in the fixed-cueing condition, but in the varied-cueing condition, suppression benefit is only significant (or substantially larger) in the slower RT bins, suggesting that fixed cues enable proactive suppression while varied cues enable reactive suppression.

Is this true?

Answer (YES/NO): YES